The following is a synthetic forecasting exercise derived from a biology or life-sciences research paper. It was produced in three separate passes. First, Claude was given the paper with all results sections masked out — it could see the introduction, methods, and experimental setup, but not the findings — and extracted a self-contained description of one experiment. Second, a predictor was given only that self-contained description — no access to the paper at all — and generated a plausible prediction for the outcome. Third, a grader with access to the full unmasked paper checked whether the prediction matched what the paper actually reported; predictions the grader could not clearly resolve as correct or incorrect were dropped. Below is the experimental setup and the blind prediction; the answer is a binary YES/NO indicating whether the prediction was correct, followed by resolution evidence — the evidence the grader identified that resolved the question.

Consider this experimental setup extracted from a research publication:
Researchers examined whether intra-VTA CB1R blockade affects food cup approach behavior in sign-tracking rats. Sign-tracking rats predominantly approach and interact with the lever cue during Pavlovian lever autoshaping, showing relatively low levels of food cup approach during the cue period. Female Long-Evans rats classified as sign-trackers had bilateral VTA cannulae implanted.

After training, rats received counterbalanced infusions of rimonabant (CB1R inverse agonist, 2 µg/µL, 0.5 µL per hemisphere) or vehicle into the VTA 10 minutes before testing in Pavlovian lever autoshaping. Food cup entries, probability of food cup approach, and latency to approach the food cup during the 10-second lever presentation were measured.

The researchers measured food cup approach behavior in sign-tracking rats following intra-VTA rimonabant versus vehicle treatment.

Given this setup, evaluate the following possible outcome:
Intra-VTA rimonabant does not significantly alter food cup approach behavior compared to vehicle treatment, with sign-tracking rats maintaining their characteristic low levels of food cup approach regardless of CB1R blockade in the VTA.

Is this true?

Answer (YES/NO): NO